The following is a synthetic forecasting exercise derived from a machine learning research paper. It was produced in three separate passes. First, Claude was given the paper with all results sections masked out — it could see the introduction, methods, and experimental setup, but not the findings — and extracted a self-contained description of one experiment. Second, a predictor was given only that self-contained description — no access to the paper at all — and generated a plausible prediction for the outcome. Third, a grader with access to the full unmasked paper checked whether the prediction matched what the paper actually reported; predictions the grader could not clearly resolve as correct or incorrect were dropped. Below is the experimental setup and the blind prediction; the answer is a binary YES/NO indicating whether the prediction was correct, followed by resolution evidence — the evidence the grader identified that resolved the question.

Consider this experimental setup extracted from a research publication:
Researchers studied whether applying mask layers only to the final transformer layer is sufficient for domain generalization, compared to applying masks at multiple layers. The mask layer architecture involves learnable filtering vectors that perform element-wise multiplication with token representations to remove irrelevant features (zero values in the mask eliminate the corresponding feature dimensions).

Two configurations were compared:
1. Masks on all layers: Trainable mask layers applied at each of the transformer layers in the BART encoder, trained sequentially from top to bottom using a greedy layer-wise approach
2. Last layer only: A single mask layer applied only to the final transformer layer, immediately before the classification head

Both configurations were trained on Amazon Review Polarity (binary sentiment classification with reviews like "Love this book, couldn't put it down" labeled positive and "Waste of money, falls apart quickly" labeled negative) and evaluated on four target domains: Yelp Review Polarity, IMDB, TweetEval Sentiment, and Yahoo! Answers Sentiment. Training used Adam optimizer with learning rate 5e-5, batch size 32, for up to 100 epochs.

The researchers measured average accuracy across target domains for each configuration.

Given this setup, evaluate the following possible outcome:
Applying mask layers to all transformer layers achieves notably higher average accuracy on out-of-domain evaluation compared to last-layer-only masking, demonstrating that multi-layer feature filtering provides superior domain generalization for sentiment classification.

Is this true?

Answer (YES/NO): YES